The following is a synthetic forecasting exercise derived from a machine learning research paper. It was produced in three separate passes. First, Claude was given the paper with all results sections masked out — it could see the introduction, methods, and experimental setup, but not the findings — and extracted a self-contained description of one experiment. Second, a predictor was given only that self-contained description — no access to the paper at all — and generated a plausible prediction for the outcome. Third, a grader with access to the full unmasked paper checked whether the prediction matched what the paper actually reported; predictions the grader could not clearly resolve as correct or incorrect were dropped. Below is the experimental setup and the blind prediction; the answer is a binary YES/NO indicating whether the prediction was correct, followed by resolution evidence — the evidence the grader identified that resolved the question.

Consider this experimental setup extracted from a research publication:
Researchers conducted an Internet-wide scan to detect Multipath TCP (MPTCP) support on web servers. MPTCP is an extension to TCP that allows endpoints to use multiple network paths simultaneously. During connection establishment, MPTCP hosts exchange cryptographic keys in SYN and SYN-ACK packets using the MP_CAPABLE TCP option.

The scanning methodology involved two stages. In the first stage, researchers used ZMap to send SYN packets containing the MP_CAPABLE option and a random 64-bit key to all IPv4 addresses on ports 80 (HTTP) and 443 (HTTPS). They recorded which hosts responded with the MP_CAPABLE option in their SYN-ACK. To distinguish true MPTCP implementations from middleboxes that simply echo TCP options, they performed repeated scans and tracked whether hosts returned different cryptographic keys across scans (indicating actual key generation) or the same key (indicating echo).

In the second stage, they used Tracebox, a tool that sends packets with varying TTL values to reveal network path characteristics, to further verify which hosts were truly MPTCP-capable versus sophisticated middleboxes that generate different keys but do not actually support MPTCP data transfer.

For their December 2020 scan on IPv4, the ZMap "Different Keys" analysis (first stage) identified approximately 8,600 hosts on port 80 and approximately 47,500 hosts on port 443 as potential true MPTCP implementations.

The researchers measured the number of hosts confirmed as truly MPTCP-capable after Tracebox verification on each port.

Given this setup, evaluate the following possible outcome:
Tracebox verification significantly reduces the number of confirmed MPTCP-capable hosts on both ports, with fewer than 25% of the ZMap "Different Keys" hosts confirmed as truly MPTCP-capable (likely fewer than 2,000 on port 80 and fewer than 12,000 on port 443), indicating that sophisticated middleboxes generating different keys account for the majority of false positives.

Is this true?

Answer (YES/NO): NO